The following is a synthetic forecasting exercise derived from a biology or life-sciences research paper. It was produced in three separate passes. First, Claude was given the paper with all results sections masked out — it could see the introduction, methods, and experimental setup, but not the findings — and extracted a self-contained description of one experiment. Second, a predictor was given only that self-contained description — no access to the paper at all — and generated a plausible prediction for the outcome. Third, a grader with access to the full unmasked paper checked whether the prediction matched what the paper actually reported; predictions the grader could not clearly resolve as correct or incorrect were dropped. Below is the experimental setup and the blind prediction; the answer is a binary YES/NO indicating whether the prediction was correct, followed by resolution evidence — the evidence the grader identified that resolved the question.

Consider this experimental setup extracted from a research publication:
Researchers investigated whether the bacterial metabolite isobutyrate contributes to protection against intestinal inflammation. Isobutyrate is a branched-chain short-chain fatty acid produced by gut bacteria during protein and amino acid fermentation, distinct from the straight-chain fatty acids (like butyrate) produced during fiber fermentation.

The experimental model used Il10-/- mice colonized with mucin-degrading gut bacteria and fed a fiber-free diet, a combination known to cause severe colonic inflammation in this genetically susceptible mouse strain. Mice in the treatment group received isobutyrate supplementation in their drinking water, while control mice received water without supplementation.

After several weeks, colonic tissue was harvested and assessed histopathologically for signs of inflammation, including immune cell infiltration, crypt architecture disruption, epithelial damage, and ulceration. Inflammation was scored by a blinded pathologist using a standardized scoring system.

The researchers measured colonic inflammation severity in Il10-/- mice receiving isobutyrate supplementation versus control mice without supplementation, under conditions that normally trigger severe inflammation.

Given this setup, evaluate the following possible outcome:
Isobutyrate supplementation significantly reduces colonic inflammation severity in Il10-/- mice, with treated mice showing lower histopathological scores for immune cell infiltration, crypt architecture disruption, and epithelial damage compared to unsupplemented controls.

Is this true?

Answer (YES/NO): YES